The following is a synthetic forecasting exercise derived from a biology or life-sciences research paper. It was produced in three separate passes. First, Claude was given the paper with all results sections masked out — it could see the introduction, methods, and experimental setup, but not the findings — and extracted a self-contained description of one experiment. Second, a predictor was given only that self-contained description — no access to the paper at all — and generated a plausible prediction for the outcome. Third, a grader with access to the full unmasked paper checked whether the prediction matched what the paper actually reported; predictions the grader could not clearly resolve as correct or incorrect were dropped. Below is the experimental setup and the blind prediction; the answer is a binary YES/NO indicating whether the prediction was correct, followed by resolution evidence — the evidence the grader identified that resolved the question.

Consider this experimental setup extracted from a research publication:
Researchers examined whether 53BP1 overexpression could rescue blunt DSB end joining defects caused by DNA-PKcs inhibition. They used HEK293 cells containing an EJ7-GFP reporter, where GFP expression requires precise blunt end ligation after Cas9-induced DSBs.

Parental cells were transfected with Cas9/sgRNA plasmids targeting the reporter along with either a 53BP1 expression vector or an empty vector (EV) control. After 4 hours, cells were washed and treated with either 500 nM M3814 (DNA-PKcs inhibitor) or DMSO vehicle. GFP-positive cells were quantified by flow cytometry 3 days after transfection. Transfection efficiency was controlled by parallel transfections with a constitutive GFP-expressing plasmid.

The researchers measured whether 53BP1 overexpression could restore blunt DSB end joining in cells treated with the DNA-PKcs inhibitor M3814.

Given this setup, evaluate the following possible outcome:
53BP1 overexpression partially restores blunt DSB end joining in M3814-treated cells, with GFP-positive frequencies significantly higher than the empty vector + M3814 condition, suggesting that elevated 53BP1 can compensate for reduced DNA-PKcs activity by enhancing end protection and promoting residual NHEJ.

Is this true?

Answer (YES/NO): YES